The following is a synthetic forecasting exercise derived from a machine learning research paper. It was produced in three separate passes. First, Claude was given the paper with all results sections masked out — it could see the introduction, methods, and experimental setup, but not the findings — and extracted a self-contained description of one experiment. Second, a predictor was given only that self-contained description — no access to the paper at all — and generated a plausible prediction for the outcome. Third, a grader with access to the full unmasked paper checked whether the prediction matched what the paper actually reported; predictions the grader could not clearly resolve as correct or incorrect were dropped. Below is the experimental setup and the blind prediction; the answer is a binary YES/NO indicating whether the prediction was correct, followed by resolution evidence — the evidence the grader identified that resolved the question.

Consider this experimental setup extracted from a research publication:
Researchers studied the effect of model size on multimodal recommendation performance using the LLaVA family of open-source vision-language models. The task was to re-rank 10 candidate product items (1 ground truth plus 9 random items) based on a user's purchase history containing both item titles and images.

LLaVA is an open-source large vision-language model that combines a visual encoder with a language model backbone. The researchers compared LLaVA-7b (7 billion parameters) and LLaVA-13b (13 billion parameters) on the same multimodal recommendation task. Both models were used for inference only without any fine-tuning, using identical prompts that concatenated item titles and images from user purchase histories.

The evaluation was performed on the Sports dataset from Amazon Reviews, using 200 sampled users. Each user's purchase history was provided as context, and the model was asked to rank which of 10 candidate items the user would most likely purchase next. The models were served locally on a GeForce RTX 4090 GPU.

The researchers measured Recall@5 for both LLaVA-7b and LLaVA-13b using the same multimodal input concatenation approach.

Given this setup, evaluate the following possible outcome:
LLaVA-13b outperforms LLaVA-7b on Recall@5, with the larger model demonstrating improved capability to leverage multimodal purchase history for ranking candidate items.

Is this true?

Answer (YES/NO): YES